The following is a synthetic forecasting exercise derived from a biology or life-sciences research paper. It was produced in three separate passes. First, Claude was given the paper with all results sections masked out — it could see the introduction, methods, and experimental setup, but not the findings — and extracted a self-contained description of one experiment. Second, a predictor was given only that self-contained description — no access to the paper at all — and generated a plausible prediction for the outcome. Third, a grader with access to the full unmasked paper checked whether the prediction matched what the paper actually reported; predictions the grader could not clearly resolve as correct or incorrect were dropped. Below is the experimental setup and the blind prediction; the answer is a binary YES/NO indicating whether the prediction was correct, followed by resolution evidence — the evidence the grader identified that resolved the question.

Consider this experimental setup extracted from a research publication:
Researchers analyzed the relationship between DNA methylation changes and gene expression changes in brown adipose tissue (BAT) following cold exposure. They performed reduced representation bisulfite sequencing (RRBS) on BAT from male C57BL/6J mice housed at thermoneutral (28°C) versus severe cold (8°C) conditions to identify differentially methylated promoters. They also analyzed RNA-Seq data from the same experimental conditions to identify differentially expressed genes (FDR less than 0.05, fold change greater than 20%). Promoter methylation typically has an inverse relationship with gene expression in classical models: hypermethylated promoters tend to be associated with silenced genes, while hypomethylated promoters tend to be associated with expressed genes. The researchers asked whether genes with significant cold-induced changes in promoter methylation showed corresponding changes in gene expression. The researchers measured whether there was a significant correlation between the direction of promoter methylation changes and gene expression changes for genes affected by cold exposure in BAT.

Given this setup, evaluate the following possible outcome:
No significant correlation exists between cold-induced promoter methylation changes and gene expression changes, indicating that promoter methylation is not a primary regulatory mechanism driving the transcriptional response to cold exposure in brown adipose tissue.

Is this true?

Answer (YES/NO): NO